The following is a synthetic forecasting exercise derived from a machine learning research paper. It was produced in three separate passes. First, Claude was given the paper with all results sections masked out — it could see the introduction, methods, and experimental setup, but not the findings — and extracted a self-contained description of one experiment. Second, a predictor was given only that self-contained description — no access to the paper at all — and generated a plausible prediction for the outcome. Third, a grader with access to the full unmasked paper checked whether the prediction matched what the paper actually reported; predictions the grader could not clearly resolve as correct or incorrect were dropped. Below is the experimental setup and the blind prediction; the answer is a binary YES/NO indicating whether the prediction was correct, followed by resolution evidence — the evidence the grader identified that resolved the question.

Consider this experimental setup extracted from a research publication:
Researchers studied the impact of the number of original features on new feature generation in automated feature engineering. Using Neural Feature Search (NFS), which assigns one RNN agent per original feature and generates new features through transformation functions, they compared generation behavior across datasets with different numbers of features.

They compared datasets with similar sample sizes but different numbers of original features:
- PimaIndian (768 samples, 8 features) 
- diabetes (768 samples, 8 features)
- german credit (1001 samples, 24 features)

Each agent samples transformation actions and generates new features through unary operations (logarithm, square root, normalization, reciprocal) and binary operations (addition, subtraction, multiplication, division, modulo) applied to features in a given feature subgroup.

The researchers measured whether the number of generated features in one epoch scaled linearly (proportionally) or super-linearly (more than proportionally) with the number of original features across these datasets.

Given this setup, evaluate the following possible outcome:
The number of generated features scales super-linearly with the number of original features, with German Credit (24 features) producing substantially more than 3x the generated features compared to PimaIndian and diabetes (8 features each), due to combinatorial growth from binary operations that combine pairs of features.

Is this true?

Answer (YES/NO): NO